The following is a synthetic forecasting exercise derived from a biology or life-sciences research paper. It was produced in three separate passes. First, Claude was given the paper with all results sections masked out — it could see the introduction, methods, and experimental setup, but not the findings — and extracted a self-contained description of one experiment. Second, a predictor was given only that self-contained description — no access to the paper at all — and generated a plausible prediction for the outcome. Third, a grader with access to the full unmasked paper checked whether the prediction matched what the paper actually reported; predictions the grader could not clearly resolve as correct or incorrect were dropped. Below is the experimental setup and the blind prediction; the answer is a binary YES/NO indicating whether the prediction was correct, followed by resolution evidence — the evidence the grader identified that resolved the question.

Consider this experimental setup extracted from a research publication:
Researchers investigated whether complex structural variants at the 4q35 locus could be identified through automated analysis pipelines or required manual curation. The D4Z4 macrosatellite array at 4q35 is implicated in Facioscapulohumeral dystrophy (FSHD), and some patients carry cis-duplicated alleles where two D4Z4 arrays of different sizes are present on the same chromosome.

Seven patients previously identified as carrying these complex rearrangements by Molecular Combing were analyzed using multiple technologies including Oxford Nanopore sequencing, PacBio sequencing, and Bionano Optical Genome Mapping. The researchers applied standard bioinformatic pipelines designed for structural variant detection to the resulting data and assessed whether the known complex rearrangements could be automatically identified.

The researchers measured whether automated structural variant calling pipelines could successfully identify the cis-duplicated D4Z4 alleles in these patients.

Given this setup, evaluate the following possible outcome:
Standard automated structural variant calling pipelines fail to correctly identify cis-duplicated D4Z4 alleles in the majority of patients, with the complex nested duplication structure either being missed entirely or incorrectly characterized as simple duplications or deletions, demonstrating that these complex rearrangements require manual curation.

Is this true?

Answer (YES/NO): YES